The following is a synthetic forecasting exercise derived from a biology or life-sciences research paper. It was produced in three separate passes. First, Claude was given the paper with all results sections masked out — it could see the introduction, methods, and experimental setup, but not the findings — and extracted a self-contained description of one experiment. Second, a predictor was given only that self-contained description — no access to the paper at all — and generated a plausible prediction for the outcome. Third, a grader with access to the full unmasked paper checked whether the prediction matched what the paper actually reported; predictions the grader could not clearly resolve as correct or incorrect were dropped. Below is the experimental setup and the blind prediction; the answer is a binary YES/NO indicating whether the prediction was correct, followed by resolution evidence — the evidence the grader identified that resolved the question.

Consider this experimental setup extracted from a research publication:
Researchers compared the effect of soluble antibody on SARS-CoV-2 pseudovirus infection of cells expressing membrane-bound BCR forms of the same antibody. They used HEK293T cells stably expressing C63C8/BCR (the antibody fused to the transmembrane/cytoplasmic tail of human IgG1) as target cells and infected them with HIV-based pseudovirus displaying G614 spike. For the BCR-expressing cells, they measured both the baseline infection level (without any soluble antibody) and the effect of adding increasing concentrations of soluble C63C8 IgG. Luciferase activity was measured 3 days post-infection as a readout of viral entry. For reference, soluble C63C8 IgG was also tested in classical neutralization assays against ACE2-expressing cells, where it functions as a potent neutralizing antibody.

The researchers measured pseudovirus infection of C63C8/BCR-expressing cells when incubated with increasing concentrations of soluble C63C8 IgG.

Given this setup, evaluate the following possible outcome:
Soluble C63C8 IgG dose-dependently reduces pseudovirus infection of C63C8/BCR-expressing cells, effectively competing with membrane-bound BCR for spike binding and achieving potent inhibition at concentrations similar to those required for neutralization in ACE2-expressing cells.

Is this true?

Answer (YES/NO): NO